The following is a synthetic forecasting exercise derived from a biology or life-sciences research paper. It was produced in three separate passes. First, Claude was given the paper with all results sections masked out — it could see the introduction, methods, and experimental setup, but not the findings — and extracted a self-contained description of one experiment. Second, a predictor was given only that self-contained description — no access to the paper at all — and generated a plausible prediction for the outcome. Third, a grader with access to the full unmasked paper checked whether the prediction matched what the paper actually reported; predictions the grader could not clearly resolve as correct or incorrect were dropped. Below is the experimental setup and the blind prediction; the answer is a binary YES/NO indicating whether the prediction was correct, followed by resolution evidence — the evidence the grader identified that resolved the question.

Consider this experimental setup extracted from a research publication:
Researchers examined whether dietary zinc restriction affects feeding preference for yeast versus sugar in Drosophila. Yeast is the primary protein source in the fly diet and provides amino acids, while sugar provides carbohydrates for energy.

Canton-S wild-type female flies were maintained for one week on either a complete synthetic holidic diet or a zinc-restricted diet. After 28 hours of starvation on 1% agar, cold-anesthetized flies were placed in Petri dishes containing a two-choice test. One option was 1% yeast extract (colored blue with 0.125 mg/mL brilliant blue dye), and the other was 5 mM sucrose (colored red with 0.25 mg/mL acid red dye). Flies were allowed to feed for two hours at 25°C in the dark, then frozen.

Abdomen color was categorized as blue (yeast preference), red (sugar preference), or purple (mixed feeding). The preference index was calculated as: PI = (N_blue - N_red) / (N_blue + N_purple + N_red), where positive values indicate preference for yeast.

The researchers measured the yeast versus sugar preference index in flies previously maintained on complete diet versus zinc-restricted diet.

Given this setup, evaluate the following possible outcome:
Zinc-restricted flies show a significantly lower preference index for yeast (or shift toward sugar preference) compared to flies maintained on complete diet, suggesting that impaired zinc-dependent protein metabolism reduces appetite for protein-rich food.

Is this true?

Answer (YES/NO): NO